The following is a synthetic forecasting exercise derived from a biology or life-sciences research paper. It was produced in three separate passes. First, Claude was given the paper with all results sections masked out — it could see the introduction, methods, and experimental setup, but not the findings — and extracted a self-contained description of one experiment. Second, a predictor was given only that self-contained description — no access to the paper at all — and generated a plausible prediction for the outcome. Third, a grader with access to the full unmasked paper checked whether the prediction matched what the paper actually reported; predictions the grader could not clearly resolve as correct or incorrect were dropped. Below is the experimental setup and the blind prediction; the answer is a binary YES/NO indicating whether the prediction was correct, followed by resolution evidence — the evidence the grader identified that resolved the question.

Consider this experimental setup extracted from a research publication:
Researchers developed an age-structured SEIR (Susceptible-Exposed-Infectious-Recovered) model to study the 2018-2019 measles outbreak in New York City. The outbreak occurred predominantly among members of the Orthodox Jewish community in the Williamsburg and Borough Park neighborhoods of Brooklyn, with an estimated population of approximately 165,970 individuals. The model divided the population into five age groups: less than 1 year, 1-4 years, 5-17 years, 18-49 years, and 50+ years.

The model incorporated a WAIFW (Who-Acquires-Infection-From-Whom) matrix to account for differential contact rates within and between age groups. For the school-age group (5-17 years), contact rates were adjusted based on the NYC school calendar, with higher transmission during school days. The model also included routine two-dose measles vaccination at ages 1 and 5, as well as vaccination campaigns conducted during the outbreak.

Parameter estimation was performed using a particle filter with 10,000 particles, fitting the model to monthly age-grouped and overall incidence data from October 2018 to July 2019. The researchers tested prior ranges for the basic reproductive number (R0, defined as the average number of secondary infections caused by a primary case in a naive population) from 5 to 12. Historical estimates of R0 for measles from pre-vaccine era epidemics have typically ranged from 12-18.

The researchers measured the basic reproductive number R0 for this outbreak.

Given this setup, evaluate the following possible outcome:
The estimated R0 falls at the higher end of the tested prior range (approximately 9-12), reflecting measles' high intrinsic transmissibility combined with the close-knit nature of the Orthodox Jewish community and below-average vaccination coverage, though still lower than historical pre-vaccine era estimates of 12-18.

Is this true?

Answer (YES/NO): NO